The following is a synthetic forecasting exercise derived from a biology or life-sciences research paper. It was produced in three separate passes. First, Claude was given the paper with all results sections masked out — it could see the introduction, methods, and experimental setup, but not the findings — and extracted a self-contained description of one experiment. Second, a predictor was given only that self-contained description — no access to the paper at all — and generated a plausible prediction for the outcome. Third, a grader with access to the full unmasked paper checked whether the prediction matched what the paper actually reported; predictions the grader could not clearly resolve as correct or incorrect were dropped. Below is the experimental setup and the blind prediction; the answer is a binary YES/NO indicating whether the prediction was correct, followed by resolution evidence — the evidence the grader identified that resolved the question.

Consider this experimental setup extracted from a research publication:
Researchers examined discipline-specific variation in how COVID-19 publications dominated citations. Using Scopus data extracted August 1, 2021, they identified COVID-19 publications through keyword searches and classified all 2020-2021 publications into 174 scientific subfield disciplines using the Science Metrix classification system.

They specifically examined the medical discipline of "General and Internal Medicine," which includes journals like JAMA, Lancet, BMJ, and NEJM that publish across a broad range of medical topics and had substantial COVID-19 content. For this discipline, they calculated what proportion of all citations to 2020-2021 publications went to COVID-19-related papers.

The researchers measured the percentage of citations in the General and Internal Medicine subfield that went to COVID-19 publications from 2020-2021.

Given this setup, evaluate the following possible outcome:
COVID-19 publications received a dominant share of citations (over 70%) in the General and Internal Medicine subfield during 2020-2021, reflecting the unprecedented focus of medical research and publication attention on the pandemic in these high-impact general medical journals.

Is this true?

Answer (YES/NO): YES